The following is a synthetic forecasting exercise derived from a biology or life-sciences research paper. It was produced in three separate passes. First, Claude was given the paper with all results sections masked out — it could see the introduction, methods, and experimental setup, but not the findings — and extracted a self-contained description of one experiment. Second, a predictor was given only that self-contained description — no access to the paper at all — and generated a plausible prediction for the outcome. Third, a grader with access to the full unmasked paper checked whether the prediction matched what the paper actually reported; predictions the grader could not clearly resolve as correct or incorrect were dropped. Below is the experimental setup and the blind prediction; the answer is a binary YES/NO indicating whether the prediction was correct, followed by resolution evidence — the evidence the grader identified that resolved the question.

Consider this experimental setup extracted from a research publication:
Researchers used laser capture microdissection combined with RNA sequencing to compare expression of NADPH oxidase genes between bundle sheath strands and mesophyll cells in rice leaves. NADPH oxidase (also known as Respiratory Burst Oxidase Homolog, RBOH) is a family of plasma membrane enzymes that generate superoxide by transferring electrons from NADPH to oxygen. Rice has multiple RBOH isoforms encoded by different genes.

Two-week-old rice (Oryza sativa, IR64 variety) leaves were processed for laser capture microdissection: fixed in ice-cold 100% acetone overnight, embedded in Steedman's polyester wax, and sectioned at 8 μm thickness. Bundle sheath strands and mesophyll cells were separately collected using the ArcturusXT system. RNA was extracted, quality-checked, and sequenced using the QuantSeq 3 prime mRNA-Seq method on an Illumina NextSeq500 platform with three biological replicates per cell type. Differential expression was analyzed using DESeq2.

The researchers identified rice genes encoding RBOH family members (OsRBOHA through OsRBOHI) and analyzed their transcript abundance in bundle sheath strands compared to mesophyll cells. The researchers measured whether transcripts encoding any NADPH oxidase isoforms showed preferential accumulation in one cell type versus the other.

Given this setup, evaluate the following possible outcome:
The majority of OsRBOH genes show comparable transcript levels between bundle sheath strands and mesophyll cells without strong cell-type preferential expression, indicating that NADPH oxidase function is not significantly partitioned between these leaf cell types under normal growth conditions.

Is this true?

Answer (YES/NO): NO